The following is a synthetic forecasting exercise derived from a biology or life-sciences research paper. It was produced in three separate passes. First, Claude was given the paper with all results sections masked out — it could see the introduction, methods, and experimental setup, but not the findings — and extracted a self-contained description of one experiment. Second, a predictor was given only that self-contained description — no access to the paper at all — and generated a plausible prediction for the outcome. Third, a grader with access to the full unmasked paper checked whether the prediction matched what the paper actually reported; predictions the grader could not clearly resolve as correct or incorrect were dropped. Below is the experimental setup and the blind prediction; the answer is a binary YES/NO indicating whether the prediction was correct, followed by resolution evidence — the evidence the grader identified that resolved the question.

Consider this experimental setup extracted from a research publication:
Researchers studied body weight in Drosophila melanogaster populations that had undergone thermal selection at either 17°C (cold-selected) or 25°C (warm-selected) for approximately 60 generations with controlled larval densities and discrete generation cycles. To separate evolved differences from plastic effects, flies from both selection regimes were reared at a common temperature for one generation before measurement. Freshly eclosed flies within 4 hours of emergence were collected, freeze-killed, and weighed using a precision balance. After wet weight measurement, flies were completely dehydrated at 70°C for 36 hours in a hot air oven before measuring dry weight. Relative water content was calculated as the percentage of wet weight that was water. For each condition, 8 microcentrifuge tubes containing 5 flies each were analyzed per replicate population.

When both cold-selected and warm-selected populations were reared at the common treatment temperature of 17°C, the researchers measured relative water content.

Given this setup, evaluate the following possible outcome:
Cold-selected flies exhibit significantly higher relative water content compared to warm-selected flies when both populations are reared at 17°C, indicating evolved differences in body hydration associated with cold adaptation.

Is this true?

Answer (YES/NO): NO